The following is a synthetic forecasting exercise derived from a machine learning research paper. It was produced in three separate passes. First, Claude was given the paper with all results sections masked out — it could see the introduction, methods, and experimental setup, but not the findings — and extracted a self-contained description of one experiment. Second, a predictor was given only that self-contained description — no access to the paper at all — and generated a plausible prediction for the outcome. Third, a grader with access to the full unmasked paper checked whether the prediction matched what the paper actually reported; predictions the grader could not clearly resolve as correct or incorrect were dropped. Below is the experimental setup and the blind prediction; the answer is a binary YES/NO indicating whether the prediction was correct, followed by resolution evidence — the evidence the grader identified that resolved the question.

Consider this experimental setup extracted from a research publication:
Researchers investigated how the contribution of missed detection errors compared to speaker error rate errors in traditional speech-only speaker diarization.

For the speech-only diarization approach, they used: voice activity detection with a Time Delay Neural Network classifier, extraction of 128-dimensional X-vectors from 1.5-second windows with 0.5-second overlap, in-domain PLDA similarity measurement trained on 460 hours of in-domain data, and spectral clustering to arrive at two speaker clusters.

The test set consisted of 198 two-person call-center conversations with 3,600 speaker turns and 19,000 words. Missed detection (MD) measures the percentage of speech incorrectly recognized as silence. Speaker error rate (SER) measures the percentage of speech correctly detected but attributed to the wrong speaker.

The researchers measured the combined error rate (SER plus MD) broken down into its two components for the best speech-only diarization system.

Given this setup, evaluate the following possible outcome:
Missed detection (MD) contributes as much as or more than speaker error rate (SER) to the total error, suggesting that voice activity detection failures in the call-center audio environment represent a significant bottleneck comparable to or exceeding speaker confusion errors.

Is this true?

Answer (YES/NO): NO